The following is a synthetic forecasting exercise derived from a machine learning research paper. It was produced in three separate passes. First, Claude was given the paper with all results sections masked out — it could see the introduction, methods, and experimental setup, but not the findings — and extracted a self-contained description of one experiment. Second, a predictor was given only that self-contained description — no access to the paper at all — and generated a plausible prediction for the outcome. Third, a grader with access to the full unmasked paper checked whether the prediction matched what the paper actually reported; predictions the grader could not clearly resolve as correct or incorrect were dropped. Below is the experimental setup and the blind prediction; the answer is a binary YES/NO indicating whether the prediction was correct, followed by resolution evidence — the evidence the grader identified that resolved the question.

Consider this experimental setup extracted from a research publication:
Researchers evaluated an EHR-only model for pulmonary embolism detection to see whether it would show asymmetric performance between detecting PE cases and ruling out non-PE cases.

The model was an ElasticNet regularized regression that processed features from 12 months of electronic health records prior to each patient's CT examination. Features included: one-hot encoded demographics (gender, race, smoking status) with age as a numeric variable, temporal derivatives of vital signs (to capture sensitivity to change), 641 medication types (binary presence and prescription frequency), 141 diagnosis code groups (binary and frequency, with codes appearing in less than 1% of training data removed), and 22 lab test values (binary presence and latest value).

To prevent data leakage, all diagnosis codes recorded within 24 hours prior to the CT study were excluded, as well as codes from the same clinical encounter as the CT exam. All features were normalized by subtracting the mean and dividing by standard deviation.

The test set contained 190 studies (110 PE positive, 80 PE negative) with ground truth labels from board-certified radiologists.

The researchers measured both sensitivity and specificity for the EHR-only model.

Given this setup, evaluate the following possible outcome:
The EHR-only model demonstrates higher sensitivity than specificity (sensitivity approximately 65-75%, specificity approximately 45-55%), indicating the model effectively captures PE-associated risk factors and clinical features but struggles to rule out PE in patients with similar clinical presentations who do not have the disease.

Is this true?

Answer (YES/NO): NO